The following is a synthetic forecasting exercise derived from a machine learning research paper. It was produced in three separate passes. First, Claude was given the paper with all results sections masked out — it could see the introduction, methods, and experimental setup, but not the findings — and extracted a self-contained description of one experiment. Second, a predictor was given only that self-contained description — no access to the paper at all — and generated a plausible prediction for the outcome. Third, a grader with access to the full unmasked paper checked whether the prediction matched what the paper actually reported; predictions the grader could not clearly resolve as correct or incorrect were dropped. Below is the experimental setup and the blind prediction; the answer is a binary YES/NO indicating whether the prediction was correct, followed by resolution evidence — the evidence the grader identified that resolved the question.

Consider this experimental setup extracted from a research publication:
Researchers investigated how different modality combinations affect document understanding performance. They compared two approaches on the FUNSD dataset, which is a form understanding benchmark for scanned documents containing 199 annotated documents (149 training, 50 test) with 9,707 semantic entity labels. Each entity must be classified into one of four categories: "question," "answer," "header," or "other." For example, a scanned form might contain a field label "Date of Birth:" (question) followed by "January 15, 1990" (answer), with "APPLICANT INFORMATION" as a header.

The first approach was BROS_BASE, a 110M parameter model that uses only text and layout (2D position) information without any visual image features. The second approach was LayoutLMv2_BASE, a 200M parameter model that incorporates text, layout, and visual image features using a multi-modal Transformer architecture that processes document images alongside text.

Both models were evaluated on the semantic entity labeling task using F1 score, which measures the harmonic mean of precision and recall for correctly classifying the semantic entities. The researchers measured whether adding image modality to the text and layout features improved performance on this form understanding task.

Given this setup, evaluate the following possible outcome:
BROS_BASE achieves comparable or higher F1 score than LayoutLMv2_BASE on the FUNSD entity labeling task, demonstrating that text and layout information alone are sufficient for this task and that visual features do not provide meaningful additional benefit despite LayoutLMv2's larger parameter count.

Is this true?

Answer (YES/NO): YES